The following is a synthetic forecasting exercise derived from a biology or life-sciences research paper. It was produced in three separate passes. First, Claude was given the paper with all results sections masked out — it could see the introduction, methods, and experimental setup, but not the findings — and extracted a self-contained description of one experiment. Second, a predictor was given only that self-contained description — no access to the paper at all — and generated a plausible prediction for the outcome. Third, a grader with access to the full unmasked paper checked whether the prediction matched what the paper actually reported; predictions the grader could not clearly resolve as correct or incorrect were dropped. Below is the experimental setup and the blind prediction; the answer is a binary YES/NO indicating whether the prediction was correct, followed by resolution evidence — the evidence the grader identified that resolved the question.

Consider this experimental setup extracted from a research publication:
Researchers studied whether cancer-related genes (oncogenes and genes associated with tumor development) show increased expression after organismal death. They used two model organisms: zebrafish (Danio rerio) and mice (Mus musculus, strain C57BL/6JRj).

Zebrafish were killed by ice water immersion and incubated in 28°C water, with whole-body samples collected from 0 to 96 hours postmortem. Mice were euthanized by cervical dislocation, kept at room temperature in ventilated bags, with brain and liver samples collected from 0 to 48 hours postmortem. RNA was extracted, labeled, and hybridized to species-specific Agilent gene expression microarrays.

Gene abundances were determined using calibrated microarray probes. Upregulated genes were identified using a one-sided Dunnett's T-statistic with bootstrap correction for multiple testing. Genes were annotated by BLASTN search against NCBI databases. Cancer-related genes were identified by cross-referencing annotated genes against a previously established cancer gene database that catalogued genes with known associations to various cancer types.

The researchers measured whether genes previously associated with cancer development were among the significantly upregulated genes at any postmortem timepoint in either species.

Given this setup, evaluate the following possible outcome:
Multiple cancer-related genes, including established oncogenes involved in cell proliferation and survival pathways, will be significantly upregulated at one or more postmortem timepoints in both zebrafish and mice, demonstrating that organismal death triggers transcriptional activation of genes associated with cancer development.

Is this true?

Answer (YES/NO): YES